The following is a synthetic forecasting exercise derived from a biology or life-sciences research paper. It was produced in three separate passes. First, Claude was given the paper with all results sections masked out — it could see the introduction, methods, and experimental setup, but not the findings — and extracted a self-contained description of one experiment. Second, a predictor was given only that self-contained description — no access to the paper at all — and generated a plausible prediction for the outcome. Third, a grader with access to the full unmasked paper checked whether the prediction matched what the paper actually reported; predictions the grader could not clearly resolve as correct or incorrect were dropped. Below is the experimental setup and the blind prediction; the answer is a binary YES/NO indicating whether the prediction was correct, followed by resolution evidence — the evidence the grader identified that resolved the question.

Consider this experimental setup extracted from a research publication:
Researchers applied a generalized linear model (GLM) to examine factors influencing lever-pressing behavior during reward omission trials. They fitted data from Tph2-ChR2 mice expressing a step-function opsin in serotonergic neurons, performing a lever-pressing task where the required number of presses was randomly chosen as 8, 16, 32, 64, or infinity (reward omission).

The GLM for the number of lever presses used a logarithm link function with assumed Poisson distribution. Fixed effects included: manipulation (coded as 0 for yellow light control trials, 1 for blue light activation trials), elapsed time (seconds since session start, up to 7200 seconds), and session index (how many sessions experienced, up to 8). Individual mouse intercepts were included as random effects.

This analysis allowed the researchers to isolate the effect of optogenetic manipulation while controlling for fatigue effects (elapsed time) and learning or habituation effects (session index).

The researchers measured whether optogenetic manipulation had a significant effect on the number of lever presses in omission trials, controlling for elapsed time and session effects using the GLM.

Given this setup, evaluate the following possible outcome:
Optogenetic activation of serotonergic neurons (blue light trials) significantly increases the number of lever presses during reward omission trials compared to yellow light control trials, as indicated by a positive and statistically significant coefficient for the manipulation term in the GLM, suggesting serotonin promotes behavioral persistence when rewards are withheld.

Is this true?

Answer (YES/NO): NO